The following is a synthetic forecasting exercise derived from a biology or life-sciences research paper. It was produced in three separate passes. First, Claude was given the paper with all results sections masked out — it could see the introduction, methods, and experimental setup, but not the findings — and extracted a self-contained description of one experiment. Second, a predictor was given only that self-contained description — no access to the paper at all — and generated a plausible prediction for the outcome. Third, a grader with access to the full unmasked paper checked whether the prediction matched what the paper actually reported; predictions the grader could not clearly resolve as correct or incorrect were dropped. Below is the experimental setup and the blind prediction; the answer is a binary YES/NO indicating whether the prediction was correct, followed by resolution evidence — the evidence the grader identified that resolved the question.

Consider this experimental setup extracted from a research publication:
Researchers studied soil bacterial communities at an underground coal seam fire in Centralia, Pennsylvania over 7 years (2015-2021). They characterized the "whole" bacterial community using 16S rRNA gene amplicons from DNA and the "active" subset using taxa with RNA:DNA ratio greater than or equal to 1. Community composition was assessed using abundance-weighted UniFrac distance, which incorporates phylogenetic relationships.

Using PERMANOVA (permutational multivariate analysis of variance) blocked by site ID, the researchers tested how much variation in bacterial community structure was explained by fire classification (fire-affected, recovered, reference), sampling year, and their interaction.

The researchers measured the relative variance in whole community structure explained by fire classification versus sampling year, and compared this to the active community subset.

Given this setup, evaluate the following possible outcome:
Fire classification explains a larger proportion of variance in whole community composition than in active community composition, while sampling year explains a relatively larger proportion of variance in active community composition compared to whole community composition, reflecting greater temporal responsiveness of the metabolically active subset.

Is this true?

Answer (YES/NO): NO